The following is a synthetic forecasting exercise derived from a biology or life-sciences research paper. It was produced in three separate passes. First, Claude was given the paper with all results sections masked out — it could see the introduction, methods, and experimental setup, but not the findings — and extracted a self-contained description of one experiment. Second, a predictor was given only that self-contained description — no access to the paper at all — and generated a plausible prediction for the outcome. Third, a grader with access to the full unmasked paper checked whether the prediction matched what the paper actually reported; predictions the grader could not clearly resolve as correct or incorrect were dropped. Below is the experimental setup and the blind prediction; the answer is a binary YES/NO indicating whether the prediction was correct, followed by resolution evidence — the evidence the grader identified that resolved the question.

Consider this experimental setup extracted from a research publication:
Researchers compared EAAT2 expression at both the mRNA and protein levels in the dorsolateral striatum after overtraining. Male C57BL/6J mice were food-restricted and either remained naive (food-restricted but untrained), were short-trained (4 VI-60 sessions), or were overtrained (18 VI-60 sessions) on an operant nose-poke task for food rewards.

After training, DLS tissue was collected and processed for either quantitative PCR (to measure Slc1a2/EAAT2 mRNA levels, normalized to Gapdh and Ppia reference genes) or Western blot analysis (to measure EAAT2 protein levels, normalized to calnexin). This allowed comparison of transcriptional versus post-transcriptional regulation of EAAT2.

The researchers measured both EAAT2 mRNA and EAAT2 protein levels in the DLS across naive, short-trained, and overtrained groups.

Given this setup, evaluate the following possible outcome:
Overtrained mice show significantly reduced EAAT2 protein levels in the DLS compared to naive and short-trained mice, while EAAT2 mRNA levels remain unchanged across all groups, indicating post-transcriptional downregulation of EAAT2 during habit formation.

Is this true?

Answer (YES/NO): NO